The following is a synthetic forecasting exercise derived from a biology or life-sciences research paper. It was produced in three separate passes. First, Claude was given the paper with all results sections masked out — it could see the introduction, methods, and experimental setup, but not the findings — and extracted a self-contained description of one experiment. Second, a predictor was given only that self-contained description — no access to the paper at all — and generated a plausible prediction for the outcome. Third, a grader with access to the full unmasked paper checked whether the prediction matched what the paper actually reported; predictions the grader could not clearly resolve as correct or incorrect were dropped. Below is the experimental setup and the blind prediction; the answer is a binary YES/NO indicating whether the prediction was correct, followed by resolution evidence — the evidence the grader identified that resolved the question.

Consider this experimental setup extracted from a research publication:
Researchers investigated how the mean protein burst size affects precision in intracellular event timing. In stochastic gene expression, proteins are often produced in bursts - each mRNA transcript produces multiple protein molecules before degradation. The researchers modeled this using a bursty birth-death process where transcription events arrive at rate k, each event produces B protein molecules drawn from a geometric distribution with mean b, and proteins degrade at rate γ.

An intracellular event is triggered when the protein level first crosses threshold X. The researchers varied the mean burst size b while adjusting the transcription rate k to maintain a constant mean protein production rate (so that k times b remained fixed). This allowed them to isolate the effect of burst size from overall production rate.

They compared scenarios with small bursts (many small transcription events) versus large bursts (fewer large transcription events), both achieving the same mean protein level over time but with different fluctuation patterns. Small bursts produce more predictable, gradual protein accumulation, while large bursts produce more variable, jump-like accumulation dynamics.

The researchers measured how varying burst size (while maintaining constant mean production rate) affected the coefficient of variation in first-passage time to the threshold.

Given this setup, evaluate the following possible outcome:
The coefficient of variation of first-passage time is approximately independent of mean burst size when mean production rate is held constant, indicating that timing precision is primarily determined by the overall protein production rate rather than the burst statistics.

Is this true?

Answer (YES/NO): NO